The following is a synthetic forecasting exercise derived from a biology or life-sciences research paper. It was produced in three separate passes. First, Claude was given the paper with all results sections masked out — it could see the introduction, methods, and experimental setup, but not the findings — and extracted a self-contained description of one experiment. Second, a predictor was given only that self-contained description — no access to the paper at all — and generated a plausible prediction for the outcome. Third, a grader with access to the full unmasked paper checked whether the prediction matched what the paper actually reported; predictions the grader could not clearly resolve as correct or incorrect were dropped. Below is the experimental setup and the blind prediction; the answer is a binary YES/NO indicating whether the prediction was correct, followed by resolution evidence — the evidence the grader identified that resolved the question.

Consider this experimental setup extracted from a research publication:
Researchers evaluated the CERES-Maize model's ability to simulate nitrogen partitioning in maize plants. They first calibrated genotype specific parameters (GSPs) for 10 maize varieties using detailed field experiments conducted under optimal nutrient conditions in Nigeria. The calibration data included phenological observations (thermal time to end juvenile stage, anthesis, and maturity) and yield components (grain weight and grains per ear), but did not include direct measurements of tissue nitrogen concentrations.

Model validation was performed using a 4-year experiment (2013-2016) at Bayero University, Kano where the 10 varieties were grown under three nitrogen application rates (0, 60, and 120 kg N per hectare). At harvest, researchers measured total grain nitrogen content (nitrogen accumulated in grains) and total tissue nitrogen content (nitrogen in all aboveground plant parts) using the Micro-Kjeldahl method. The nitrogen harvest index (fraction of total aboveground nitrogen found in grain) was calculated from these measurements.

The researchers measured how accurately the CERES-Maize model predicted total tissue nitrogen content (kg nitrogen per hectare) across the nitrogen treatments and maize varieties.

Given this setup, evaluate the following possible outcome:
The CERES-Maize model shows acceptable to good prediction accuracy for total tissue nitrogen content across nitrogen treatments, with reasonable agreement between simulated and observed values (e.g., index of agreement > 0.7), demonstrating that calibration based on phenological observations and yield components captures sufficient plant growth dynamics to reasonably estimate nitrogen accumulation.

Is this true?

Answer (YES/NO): NO